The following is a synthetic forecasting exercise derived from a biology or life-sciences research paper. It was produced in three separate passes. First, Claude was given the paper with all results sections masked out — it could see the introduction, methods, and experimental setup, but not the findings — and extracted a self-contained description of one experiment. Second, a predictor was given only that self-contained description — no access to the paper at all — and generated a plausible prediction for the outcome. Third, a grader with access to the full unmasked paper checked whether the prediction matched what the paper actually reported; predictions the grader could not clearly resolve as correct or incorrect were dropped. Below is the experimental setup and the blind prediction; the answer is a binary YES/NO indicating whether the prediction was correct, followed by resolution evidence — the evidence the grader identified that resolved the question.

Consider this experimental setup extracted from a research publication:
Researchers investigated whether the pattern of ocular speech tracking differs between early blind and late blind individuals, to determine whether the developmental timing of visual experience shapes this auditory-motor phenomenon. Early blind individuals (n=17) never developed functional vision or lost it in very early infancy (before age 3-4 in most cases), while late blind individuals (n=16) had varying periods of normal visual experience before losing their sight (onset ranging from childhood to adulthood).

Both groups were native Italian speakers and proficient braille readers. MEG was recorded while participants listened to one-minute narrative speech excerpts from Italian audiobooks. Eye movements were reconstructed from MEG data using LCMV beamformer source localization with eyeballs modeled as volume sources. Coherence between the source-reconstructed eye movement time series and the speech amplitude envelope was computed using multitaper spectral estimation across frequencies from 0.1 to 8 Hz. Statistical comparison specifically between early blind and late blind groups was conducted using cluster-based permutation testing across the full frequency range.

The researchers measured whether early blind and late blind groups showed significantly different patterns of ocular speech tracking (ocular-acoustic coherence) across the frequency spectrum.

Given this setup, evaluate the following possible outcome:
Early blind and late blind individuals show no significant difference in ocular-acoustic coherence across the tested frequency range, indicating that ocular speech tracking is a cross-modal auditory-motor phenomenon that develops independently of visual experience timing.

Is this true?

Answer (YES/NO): YES